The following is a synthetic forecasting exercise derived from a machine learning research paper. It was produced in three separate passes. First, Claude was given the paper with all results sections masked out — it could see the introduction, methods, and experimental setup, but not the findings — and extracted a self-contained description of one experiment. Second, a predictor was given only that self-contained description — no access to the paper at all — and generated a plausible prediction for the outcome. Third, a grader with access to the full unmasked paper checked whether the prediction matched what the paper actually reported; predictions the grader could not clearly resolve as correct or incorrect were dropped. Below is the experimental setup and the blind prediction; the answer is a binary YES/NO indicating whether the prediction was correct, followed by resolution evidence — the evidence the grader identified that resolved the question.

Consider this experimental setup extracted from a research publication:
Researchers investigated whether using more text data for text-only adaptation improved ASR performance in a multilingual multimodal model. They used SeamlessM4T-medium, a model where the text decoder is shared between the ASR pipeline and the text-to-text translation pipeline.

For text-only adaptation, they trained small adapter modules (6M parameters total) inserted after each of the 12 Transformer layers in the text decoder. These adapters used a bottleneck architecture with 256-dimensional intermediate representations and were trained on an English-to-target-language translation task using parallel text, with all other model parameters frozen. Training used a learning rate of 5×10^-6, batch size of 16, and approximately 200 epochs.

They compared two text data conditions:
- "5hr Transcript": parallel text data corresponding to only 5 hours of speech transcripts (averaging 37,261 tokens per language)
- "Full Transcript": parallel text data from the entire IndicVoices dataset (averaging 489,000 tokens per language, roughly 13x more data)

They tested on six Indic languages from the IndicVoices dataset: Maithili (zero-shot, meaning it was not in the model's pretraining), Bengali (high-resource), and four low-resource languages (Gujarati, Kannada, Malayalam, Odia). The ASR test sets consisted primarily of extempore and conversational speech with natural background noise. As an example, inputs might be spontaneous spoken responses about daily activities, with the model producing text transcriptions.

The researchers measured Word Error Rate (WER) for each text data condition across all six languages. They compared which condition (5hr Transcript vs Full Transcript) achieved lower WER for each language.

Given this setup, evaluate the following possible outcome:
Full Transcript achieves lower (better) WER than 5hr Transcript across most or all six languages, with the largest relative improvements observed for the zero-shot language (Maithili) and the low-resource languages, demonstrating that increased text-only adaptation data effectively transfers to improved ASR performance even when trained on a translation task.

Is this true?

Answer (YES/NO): NO